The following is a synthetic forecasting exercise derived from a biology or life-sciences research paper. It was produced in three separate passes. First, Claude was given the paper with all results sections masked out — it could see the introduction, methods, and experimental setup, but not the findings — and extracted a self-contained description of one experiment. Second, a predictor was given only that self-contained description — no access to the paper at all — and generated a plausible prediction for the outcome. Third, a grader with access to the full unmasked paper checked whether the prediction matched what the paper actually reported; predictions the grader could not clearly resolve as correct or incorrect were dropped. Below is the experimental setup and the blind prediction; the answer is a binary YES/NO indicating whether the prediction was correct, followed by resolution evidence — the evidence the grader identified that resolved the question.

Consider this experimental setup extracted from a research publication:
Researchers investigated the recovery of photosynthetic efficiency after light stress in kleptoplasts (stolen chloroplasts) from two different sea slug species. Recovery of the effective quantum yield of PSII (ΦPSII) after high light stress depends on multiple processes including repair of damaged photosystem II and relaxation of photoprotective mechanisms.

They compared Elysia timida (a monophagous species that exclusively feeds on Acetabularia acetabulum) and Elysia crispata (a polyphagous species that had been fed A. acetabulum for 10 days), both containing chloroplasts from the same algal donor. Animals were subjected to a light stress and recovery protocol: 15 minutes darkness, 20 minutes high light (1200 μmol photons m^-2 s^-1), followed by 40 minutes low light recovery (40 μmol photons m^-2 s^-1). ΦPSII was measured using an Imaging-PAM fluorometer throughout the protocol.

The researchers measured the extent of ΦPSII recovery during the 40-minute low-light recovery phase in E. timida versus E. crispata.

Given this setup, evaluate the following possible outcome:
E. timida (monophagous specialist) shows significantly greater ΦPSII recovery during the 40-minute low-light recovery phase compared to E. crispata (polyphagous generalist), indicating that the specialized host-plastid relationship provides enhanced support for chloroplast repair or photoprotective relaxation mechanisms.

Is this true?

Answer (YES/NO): YES